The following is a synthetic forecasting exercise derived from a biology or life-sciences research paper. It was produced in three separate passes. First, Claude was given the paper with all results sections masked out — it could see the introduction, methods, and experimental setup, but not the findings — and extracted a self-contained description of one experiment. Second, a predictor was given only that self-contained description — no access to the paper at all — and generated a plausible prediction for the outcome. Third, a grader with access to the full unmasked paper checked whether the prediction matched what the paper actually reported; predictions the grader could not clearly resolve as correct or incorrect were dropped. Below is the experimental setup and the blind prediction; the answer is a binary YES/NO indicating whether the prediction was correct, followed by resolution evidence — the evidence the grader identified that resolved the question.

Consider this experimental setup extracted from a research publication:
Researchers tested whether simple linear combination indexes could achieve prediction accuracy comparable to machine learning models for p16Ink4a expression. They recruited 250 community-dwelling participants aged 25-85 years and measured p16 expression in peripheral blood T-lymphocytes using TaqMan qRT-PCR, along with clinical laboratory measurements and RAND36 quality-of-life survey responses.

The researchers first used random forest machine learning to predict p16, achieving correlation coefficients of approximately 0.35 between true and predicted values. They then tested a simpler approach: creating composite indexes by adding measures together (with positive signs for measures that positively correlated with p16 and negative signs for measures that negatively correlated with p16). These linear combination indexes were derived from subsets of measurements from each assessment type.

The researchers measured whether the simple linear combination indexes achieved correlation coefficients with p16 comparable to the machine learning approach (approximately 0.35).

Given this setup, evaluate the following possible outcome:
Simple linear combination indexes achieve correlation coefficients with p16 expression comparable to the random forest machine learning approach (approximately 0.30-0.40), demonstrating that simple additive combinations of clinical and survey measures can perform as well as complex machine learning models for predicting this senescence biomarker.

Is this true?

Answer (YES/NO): YES